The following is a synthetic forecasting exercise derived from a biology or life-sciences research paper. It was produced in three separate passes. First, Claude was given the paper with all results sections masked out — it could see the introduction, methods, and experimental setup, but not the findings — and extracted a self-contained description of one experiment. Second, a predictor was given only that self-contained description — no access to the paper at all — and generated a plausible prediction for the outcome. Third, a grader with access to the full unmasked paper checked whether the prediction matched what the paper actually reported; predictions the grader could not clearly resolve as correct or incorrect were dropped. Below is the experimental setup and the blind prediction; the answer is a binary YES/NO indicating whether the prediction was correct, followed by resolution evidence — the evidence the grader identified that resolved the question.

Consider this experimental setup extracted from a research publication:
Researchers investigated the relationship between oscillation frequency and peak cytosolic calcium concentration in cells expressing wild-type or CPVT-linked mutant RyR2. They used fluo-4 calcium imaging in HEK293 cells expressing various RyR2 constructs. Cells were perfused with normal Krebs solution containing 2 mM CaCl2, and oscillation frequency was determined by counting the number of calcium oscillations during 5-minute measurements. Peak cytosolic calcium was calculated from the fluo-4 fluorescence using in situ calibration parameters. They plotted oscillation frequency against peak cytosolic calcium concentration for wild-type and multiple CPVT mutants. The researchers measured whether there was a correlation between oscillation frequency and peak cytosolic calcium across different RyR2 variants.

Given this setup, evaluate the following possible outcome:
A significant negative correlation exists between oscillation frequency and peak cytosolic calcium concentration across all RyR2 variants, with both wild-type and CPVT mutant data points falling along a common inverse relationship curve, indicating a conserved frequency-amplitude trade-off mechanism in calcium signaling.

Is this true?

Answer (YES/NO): YES